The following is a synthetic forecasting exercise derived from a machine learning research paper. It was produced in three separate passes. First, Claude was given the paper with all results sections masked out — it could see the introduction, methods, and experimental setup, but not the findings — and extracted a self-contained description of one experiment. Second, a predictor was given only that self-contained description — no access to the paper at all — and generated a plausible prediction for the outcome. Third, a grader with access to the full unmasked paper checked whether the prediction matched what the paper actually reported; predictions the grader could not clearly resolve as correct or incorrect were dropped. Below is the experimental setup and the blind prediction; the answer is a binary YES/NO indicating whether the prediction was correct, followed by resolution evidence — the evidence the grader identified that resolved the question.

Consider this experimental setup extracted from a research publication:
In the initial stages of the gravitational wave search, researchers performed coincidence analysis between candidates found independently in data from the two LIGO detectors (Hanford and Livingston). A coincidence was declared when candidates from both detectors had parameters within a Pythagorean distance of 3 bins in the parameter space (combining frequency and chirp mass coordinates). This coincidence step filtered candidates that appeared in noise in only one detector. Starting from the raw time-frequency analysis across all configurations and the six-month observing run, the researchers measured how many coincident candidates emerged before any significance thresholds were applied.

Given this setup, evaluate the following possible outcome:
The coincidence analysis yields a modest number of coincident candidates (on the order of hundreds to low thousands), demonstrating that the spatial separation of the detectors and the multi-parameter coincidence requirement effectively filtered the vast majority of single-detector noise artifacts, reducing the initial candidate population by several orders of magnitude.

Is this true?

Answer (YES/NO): NO